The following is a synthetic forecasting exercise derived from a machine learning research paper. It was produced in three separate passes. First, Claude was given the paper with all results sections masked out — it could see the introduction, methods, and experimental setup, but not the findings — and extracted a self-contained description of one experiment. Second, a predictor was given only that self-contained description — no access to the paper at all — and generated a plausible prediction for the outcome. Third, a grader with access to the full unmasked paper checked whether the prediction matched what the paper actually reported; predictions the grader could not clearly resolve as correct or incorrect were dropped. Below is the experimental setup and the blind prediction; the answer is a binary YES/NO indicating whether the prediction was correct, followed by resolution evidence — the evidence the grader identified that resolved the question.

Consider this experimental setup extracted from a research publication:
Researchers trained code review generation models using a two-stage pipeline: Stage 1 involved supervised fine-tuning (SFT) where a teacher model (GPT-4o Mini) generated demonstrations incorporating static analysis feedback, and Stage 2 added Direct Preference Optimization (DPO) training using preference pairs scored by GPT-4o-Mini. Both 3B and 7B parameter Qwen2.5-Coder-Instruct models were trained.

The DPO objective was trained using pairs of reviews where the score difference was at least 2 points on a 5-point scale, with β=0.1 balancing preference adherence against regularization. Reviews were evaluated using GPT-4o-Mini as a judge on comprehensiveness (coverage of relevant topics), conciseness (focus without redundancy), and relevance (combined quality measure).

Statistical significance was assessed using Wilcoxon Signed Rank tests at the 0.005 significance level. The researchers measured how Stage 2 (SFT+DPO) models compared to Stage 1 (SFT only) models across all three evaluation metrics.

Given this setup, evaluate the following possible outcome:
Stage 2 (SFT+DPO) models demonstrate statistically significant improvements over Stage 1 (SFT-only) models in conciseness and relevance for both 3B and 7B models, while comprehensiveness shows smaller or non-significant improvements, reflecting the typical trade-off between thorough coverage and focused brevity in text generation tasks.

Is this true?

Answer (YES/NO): NO